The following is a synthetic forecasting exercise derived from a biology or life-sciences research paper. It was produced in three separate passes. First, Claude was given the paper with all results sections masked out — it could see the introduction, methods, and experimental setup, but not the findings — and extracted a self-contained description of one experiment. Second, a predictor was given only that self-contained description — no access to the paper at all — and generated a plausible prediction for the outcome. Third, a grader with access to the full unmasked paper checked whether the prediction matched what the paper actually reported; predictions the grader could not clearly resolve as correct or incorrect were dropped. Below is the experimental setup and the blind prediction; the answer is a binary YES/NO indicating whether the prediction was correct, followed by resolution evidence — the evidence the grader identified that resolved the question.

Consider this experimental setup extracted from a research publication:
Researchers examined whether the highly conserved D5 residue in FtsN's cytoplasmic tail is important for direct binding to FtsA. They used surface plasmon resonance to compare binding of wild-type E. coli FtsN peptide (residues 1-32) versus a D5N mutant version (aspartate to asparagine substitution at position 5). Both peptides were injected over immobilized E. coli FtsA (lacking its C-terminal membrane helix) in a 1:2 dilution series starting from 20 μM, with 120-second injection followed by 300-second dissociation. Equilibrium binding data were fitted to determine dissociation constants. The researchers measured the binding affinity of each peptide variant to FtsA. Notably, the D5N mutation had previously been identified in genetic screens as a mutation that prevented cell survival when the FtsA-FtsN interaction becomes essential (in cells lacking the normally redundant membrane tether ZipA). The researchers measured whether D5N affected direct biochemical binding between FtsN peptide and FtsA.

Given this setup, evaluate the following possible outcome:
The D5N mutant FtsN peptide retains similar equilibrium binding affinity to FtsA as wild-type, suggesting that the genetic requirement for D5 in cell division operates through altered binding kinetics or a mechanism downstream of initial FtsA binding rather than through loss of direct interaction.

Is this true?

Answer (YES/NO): YES